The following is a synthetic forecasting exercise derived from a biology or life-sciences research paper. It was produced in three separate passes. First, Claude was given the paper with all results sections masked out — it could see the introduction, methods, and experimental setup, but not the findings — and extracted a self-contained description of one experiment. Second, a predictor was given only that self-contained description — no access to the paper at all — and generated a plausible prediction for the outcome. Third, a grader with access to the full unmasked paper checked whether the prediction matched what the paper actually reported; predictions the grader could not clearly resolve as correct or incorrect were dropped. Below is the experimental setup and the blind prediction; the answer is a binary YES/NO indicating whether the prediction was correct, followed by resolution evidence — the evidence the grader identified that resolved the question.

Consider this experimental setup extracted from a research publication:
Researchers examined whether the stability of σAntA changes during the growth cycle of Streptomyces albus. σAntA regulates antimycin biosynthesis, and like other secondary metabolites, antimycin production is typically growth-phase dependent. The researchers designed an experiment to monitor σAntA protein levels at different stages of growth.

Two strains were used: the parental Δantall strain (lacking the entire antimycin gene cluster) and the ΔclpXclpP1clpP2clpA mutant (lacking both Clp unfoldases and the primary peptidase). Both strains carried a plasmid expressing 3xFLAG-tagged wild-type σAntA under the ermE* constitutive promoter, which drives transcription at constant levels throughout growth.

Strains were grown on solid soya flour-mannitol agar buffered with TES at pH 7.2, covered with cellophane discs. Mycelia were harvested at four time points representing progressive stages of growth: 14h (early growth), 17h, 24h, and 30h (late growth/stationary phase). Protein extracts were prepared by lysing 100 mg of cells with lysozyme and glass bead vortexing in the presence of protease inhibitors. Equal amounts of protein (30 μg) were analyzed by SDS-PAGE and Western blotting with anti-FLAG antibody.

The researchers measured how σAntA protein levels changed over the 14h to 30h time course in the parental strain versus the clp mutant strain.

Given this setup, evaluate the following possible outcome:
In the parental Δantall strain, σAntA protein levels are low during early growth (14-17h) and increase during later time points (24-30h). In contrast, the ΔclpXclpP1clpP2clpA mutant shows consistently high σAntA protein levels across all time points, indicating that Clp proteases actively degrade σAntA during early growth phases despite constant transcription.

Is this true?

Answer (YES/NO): NO